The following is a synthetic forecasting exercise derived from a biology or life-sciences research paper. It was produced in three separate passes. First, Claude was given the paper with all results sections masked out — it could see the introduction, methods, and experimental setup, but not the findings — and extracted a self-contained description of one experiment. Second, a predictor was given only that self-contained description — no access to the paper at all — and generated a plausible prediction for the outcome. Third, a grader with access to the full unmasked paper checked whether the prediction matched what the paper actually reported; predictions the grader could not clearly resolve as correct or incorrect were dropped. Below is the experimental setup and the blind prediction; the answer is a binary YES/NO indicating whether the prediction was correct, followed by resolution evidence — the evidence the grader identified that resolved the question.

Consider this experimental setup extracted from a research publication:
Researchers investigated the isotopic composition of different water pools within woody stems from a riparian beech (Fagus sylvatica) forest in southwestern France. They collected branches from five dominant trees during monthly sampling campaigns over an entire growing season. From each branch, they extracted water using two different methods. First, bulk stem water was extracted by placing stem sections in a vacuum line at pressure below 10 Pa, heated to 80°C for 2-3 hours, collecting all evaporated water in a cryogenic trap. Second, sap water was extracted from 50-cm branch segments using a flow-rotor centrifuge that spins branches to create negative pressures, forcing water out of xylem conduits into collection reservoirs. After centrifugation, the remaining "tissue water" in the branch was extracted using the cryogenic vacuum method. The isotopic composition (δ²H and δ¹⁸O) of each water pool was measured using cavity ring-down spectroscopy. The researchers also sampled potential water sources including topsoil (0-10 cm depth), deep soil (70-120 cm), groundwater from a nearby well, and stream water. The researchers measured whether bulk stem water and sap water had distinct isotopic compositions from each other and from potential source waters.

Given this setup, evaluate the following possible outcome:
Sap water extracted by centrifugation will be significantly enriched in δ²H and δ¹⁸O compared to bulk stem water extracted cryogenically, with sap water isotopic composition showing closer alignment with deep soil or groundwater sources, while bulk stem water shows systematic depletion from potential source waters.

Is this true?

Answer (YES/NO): YES